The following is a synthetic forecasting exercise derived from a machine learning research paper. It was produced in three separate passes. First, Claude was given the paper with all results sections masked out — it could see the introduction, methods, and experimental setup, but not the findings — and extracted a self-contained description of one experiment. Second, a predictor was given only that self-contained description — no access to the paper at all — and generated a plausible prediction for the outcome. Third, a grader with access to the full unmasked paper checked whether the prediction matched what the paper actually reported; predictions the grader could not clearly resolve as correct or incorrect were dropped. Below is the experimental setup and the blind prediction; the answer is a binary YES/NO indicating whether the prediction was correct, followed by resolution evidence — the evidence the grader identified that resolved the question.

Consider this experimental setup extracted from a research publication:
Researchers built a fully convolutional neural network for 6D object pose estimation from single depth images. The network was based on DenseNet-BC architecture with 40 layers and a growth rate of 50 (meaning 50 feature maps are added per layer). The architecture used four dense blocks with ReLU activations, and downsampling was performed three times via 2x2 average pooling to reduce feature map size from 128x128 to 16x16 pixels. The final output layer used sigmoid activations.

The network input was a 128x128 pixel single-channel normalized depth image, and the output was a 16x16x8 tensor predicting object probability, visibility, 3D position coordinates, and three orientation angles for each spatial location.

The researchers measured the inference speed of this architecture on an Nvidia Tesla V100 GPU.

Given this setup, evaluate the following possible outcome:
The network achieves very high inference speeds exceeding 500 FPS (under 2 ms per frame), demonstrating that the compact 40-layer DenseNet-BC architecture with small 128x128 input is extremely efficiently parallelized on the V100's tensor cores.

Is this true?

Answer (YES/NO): NO